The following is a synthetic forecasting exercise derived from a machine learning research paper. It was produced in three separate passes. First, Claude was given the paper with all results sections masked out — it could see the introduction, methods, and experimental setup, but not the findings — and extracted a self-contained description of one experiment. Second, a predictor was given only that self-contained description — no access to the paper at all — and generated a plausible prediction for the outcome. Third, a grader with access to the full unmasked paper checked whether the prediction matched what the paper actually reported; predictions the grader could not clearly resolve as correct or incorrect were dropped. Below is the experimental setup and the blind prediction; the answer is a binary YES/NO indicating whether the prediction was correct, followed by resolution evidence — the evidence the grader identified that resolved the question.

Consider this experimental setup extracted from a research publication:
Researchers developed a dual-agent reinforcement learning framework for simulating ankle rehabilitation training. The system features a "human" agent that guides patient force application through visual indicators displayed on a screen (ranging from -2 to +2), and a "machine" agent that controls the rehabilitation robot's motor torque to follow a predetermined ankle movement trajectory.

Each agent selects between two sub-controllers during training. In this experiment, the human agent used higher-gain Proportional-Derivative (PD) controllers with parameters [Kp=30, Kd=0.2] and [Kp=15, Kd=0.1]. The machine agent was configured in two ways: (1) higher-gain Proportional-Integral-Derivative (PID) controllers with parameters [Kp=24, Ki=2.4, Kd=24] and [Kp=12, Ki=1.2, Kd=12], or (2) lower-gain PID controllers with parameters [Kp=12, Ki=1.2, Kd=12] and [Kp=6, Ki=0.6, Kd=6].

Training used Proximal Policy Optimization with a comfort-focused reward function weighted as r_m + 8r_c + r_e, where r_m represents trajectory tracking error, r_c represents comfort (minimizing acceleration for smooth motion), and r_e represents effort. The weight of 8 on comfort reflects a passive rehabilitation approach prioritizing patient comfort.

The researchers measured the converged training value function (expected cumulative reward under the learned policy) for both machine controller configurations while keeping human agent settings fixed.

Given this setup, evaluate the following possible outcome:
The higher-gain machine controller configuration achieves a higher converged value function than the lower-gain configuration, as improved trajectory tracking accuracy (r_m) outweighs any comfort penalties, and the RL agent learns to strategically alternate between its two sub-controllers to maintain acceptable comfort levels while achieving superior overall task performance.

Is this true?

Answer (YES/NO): YES